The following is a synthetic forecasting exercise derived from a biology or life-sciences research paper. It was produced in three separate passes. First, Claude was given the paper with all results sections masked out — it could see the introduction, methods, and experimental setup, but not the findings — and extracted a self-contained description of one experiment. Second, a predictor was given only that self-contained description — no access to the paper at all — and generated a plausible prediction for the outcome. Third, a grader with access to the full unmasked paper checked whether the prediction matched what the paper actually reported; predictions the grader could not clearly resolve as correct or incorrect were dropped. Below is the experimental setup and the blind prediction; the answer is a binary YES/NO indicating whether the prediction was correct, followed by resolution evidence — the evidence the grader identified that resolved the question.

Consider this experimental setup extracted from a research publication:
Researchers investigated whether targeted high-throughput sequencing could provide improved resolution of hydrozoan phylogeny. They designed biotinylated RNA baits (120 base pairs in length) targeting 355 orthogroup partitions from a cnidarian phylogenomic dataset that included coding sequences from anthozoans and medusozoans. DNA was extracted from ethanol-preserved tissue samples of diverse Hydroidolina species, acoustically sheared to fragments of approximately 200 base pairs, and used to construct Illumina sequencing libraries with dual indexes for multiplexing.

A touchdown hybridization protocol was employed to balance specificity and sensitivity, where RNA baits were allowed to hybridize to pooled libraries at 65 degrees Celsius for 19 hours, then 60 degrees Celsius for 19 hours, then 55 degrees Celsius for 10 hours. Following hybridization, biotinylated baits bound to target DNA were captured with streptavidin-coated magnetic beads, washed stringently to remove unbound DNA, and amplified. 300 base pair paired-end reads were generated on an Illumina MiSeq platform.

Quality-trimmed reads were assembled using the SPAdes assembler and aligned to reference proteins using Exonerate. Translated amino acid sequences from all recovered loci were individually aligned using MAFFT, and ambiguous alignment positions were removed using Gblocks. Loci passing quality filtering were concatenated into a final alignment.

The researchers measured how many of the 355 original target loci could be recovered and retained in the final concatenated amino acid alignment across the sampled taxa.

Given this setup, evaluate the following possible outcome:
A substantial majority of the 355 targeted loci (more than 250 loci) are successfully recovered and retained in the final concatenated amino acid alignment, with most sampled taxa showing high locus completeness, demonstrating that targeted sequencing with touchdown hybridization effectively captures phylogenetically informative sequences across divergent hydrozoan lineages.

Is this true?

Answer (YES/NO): NO